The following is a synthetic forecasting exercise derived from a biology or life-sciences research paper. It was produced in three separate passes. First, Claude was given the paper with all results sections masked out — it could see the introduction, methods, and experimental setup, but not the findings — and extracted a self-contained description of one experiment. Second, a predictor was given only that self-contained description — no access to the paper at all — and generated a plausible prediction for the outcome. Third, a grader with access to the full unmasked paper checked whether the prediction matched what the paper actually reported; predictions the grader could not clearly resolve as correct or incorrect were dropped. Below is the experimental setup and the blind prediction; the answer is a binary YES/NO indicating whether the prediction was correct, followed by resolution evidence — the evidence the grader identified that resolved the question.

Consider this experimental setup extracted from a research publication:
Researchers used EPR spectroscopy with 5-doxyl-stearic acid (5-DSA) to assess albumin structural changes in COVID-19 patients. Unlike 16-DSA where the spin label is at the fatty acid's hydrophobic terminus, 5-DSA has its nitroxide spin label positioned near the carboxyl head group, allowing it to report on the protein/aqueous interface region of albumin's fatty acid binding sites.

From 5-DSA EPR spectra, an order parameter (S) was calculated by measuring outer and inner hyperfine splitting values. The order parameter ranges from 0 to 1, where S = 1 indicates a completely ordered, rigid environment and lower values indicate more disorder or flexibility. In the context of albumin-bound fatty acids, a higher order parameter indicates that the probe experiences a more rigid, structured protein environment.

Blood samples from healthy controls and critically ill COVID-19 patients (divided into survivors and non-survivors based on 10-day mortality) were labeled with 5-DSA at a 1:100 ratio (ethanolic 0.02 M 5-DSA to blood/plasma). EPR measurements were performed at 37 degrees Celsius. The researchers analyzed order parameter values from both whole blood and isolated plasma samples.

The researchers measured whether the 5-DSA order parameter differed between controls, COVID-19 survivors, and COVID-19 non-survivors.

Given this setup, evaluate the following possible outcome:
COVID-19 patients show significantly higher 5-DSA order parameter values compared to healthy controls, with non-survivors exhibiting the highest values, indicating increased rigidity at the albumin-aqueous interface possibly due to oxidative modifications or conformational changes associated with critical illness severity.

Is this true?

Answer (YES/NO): NO